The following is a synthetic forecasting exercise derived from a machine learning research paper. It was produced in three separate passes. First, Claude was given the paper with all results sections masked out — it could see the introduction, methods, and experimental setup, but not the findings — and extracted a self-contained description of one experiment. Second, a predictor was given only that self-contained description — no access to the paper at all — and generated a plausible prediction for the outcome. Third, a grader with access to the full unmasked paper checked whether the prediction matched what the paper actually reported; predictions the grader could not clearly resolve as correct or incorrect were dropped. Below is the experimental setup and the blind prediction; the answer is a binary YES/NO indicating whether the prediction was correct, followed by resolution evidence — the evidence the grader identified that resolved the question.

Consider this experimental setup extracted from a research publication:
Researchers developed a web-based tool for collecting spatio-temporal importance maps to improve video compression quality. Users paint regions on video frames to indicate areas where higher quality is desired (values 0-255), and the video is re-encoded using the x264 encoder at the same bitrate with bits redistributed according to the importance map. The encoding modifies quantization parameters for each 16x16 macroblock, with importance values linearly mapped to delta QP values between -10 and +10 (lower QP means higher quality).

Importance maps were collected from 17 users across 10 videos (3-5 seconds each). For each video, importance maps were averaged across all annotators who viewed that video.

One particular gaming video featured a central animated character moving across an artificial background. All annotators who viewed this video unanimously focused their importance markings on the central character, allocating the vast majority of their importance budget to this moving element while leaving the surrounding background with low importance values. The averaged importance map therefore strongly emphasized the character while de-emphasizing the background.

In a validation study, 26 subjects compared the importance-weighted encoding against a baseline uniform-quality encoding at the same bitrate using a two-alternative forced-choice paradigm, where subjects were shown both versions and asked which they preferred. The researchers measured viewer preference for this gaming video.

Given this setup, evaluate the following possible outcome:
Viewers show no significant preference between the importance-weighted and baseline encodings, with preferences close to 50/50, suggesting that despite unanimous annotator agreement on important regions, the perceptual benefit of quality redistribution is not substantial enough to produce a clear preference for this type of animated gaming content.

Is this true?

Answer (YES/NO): NO